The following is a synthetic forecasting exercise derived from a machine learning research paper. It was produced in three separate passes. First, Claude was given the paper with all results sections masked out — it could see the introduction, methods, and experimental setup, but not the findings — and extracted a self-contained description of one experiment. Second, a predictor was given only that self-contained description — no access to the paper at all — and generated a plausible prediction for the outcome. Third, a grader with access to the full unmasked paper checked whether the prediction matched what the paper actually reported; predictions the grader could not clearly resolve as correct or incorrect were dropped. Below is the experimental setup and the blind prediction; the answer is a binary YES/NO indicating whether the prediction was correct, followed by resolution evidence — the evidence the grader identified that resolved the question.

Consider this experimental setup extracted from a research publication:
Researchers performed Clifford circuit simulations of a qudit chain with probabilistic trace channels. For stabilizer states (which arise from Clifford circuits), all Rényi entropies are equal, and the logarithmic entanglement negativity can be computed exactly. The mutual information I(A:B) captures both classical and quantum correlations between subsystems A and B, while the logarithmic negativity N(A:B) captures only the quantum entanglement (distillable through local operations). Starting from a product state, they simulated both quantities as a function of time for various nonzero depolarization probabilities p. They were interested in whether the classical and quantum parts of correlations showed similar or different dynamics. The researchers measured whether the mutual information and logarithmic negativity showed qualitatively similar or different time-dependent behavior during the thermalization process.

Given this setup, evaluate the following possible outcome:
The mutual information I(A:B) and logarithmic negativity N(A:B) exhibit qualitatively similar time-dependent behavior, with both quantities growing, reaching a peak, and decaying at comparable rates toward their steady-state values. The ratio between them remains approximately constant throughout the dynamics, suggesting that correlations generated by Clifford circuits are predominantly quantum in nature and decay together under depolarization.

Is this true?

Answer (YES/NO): NO